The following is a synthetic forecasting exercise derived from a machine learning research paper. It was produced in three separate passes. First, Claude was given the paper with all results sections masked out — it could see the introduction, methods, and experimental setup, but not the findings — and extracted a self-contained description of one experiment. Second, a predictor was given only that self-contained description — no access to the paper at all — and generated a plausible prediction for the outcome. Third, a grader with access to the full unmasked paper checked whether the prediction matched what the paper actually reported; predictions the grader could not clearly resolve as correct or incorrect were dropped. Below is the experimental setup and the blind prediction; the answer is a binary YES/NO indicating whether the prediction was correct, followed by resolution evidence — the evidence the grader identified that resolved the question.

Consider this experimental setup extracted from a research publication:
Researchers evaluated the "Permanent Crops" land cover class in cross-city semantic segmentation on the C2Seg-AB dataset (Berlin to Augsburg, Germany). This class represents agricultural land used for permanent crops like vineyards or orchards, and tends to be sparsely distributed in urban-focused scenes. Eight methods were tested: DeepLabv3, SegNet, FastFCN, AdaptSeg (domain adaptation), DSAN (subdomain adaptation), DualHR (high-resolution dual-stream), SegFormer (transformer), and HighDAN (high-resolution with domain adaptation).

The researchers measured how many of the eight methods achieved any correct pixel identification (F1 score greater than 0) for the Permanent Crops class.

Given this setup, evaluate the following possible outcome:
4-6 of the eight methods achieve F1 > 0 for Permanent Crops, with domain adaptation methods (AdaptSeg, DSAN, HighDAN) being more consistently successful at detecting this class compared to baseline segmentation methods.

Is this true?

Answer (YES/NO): NO